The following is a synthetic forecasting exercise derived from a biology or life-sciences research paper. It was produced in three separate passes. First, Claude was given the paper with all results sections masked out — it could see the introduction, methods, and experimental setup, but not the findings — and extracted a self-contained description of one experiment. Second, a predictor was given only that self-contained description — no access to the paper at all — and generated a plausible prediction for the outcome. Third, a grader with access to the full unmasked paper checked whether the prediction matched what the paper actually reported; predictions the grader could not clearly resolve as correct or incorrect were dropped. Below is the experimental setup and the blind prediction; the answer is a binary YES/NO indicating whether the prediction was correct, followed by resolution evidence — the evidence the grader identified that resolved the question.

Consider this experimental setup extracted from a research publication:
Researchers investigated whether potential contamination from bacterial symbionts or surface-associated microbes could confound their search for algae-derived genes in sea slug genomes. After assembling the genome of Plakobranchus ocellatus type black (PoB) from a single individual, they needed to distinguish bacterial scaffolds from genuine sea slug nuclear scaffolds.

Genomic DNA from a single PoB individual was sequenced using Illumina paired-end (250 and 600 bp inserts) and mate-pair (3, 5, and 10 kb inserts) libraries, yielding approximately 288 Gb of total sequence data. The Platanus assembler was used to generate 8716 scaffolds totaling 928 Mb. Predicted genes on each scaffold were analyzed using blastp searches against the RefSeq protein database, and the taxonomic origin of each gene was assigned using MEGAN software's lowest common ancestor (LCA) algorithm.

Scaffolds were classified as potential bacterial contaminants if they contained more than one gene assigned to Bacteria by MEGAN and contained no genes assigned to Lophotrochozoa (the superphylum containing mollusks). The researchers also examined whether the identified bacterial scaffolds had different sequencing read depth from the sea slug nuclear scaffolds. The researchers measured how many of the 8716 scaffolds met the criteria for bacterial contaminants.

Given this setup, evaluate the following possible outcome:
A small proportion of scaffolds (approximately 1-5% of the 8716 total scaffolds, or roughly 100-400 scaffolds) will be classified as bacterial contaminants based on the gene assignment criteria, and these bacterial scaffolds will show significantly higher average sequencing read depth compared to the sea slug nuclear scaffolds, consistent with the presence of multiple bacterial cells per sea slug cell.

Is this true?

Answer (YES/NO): NO